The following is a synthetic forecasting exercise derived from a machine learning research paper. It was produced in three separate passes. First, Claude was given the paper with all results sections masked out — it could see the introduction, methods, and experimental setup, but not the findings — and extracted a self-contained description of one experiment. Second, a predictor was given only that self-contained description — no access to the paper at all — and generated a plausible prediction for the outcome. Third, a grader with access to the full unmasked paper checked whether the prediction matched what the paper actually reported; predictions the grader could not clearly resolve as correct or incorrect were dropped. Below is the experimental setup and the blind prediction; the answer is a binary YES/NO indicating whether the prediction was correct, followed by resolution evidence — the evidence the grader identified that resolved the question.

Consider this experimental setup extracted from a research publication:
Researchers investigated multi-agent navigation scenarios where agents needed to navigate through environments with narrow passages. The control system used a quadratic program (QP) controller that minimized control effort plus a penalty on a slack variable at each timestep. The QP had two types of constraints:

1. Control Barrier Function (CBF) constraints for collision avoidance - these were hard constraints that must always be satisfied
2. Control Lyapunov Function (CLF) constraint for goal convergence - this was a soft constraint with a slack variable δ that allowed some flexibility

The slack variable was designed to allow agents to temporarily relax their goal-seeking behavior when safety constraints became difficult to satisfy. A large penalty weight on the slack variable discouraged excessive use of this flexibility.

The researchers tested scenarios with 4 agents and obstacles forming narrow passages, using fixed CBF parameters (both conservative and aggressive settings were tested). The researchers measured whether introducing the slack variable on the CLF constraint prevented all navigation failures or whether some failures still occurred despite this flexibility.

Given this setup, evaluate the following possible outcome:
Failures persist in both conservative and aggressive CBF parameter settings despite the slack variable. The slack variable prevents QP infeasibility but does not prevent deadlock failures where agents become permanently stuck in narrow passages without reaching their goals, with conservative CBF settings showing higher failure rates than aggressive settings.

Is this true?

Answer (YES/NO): NO